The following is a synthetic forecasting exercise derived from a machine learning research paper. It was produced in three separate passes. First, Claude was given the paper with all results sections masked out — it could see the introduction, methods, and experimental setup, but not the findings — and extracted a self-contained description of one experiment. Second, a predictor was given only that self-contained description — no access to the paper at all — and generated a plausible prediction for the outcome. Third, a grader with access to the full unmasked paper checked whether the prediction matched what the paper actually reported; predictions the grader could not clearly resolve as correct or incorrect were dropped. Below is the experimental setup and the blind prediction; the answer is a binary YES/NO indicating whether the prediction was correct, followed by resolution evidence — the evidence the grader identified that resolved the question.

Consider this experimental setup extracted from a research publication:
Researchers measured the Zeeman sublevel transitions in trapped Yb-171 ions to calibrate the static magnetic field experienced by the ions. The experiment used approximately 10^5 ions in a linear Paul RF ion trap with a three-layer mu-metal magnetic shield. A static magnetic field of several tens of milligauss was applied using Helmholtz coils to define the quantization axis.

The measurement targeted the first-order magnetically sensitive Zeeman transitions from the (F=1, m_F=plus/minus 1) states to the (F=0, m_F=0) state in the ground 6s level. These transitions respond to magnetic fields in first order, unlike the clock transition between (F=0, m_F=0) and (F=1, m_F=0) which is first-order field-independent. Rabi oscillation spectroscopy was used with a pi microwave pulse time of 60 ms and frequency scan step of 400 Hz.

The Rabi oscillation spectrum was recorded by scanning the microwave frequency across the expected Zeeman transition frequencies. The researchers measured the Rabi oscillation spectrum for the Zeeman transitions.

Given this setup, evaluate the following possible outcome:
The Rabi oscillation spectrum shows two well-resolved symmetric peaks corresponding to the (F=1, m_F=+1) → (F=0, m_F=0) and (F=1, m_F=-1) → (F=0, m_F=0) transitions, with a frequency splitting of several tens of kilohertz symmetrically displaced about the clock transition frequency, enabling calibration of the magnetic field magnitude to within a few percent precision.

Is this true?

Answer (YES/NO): NO